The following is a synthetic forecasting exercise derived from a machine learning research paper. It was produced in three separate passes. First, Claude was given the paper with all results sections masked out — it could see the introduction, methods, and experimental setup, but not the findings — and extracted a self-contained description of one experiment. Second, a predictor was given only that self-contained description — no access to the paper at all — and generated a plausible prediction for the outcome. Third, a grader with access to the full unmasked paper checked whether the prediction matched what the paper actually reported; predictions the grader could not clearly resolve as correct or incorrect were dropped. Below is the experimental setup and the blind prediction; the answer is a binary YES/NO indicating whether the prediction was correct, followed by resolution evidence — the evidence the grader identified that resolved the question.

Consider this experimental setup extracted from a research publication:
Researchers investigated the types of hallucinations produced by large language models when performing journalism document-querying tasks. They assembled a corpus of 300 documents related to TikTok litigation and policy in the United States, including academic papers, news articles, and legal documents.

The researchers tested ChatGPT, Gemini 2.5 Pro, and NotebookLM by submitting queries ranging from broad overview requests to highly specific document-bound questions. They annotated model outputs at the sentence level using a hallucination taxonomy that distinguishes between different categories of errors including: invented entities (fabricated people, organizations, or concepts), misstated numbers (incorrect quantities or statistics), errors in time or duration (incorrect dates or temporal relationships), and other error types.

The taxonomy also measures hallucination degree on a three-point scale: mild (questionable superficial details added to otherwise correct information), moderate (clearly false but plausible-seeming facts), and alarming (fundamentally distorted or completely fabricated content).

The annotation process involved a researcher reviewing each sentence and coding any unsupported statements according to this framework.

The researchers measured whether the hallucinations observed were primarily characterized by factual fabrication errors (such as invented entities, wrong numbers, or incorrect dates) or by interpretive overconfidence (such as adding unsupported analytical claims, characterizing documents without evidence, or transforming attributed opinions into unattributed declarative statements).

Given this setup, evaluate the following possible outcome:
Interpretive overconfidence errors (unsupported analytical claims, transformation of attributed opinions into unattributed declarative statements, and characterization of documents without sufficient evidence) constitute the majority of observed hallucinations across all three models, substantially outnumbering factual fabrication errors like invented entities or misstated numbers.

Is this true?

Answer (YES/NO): YES